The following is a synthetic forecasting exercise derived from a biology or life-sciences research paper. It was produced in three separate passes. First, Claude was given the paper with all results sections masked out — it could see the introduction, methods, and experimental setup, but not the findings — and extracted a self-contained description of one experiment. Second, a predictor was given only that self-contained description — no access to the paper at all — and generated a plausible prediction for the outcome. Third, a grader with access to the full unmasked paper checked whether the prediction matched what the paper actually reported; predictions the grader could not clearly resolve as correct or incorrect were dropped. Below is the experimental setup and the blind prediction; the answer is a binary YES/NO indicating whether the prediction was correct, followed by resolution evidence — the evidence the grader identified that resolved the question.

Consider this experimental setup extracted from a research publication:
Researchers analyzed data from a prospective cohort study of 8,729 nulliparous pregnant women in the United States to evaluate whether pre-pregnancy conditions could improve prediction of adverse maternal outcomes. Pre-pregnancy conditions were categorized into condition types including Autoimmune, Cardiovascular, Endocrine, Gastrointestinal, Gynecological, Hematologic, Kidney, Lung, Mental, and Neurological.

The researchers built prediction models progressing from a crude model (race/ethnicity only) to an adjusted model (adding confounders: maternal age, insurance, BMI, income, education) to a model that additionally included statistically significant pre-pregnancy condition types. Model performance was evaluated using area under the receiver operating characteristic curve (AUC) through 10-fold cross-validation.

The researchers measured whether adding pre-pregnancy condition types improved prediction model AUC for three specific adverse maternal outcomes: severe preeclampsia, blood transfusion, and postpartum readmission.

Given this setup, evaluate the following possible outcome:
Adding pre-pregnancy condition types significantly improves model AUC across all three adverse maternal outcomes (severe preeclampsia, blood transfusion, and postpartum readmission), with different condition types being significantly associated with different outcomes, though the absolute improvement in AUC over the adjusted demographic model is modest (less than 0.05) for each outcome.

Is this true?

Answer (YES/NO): NO